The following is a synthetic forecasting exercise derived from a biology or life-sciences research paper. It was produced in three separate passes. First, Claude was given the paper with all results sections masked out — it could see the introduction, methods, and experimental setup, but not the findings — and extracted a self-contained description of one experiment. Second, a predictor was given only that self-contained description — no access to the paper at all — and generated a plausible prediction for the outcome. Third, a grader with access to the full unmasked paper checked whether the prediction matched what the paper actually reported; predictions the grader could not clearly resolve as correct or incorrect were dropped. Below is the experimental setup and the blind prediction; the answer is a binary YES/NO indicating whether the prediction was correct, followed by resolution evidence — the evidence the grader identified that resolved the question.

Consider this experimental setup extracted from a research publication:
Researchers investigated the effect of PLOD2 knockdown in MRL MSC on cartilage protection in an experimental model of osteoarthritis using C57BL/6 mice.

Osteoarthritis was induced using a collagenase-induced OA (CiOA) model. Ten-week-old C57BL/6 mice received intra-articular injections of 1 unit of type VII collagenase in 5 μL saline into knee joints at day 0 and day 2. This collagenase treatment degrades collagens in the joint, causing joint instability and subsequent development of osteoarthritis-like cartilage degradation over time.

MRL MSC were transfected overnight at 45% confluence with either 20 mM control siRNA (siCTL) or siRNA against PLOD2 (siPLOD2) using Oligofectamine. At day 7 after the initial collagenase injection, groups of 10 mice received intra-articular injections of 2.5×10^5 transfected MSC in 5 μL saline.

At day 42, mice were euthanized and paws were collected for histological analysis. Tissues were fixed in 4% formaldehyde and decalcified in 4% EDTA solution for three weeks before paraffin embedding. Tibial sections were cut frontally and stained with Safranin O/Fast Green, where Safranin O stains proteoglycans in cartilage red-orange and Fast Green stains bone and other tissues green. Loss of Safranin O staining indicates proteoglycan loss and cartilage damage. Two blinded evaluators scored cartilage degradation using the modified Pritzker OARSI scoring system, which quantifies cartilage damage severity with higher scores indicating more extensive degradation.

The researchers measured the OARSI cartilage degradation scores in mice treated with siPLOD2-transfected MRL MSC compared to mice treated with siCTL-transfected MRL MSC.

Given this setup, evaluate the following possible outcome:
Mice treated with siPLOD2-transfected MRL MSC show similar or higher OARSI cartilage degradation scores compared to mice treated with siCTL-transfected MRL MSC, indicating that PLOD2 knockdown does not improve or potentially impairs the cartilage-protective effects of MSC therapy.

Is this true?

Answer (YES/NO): YES